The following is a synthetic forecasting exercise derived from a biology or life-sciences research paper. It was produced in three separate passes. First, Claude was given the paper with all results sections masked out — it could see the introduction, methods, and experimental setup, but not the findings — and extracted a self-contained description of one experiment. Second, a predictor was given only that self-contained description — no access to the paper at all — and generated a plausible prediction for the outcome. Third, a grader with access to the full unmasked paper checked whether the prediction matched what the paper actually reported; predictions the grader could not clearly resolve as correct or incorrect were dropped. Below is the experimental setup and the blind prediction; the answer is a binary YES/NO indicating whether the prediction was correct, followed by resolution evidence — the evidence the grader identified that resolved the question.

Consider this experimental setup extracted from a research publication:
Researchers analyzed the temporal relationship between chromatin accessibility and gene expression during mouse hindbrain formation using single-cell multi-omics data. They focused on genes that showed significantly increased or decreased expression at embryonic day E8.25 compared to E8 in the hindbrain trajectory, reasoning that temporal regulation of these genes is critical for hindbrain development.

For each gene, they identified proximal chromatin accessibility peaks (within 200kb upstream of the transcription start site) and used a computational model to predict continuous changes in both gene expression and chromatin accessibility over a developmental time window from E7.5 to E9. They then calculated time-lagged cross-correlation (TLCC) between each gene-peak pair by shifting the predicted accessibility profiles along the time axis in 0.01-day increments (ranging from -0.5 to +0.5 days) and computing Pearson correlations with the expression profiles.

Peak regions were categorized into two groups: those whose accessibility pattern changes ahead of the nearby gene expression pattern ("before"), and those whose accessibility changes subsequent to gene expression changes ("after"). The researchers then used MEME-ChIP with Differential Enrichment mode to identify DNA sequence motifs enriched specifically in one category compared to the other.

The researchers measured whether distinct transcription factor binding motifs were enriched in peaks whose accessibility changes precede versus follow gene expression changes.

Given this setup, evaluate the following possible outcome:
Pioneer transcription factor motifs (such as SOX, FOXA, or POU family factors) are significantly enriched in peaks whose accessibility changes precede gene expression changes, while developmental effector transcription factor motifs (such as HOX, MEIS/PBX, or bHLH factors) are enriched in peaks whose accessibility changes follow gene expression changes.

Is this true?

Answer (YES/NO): NO